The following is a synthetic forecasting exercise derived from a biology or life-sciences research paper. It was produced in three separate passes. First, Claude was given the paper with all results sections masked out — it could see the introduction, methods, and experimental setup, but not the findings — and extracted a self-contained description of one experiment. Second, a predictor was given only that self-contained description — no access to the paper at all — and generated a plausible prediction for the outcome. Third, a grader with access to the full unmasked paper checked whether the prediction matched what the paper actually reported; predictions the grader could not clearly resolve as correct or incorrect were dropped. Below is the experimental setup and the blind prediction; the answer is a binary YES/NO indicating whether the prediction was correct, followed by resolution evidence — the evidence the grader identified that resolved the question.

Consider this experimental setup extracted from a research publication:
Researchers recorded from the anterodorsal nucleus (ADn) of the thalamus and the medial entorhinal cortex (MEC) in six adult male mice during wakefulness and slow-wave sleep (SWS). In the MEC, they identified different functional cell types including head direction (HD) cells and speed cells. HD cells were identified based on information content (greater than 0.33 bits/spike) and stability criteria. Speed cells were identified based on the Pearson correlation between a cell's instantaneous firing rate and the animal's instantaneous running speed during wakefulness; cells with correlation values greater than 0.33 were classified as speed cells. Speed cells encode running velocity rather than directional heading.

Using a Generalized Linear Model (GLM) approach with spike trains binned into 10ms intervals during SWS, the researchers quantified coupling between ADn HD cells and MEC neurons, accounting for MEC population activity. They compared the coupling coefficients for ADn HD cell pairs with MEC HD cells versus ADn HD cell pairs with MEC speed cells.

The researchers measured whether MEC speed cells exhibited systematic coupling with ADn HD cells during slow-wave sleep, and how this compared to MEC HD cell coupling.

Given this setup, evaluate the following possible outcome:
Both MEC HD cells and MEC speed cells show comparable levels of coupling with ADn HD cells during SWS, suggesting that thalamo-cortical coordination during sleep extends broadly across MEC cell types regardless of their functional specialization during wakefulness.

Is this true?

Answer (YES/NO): NO